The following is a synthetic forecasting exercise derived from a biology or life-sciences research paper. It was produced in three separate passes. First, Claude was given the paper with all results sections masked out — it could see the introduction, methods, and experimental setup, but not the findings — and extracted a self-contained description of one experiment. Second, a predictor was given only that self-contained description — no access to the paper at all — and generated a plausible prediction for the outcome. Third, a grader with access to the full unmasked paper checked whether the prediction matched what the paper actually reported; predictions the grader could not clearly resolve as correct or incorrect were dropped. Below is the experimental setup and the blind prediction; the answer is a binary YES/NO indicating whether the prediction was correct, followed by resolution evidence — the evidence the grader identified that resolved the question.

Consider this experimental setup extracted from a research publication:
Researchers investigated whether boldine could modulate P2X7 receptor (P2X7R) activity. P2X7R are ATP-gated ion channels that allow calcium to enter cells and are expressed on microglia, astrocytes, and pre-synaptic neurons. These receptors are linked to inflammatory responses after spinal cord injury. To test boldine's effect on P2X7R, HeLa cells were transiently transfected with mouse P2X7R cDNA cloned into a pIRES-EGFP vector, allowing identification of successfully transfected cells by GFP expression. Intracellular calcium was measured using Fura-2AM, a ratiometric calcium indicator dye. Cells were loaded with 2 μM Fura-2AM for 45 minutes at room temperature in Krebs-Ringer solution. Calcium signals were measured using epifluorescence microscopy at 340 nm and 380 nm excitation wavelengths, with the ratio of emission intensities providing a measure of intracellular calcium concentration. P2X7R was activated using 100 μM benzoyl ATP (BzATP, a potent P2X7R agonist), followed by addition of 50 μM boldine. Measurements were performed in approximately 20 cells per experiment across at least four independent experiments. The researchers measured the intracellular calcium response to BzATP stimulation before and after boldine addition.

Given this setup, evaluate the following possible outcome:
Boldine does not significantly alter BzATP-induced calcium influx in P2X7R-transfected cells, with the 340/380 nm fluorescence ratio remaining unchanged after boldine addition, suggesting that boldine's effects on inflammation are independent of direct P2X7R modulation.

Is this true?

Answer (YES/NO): NO